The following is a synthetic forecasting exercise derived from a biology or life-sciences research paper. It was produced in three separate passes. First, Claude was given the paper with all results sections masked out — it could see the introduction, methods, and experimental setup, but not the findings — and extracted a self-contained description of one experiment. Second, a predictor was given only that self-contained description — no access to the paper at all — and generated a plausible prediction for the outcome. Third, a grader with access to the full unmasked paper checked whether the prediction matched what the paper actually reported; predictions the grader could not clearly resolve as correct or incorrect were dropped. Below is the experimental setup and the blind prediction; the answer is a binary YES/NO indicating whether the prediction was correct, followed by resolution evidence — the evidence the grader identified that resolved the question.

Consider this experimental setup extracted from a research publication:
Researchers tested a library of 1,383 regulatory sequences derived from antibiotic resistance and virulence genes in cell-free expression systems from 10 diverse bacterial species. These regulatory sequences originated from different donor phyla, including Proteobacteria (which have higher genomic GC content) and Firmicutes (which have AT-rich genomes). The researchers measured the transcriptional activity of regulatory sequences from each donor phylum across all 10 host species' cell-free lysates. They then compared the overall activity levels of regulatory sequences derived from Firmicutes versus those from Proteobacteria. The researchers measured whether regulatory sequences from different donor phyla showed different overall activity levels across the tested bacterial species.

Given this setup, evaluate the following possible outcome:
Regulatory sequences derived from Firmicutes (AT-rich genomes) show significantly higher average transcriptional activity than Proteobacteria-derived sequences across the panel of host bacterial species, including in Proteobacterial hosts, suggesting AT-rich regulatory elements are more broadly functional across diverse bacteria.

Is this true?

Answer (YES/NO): YES